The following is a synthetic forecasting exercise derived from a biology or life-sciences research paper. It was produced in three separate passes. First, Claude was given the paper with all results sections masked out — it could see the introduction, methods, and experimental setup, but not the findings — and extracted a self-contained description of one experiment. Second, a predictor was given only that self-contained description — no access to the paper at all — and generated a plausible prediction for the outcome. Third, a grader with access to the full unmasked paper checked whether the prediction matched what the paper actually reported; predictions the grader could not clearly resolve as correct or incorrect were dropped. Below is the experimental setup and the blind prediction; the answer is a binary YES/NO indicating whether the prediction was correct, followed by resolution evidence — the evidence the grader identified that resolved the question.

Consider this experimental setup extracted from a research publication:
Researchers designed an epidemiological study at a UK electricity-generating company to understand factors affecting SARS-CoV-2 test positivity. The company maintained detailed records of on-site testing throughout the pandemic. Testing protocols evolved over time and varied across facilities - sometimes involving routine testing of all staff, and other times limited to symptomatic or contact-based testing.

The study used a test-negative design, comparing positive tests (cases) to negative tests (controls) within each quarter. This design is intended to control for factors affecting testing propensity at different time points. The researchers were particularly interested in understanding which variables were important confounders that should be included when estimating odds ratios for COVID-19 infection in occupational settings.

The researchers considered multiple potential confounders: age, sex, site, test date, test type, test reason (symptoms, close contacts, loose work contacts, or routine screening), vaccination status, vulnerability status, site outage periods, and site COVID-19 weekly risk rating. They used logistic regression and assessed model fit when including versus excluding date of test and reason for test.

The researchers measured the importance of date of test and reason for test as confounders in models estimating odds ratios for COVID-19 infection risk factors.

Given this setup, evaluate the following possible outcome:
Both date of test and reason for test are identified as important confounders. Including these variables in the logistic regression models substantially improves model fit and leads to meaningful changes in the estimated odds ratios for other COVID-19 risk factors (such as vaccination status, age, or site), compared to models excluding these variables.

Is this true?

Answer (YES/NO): YES